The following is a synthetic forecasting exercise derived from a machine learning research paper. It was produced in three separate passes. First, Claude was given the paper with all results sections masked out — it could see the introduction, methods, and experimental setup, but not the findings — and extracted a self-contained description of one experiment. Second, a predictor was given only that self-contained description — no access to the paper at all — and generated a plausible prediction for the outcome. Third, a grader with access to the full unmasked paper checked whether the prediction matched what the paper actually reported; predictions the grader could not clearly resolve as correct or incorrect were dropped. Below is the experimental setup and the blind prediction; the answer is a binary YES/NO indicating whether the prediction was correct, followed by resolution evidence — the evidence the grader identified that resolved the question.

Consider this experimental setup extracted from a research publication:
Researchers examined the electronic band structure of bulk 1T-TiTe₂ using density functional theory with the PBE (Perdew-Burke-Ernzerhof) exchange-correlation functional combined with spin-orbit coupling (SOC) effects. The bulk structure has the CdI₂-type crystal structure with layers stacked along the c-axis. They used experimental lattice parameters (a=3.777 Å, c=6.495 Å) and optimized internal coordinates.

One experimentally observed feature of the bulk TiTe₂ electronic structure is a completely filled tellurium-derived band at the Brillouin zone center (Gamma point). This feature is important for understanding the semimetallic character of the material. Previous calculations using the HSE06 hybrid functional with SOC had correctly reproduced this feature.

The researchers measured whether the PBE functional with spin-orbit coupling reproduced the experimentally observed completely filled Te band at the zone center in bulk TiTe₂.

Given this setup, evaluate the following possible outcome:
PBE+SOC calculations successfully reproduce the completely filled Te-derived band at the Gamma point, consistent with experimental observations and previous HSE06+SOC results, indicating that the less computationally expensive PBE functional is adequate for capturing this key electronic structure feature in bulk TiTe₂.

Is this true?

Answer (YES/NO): NO